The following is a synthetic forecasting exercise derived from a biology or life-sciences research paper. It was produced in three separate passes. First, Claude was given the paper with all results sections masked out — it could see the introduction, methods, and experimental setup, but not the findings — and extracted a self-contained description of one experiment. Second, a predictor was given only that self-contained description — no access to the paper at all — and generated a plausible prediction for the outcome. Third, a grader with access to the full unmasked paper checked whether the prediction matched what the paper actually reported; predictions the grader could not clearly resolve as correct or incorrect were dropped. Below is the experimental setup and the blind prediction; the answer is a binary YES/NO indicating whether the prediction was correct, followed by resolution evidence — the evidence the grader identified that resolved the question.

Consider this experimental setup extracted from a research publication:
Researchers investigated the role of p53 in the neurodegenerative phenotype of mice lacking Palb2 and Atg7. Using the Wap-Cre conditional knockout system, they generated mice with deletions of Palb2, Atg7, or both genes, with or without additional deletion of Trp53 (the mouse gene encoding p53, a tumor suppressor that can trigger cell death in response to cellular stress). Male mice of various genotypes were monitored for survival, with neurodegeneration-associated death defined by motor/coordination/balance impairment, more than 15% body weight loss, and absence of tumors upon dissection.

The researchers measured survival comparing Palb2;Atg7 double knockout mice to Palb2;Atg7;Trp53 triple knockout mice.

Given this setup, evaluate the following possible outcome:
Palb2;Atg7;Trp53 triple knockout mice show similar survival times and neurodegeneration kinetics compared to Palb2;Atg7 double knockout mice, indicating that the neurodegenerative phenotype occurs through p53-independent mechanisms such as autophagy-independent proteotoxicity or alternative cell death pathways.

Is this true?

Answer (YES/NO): NO